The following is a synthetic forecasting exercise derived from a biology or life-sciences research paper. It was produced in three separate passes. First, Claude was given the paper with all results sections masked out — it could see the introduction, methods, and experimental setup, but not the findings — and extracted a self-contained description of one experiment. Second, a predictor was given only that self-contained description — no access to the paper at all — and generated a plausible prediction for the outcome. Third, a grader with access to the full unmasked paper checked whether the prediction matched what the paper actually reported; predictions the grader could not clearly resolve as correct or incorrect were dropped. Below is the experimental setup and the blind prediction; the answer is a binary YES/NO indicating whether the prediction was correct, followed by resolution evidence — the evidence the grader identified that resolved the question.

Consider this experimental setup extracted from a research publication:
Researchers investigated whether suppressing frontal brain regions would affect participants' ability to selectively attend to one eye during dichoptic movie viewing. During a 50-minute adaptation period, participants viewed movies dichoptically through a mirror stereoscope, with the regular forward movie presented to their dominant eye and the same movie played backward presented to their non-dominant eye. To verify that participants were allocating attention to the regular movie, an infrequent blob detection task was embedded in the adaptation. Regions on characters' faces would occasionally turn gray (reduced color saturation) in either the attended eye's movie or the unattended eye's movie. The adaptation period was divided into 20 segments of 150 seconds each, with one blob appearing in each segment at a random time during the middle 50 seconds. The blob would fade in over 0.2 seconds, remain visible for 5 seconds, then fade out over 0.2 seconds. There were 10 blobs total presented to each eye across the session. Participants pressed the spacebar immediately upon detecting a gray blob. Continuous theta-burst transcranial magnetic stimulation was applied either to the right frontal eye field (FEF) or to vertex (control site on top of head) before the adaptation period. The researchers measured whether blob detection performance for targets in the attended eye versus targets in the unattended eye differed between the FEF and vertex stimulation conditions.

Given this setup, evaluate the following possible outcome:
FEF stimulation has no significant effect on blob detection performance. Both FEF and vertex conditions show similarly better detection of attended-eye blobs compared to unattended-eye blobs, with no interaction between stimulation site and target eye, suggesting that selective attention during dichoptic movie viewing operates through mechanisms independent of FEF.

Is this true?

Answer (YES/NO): YES